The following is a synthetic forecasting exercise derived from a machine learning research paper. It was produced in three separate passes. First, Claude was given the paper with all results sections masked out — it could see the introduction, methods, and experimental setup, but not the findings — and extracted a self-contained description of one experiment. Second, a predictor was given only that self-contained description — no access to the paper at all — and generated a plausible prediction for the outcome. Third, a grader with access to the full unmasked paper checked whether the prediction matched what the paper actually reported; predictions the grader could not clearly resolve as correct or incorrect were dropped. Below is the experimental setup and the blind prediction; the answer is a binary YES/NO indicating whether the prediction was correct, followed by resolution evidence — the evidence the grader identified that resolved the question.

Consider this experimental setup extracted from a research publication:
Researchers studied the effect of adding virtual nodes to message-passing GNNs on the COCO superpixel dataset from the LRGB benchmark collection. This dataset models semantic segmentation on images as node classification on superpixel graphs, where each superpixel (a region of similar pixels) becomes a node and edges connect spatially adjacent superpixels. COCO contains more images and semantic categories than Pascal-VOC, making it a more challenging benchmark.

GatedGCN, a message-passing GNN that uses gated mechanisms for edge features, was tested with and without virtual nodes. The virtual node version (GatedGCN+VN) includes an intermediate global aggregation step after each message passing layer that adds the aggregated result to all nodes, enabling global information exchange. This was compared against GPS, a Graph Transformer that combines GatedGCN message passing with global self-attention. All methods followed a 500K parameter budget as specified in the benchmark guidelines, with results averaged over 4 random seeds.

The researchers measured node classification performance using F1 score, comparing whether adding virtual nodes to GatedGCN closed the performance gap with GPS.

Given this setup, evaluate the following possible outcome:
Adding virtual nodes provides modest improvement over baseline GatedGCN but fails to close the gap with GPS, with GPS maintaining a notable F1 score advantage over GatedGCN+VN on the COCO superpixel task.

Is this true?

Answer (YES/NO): NO